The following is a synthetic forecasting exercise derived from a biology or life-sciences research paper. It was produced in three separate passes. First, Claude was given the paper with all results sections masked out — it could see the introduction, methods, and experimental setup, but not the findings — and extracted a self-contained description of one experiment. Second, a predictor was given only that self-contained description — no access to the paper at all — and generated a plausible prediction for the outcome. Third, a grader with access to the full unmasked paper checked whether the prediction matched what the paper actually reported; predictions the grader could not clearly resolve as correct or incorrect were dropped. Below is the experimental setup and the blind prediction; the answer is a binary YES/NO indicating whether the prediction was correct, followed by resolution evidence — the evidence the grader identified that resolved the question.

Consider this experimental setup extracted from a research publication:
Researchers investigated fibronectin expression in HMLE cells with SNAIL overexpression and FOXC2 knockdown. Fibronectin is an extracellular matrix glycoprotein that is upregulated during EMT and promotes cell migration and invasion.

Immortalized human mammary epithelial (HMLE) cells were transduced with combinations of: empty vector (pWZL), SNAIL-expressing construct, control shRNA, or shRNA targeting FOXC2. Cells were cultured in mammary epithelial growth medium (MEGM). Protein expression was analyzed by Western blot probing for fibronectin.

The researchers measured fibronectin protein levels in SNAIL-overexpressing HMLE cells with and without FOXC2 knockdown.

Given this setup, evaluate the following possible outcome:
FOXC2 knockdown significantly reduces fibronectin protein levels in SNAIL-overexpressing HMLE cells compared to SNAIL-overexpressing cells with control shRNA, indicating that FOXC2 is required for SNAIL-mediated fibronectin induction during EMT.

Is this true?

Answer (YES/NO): YES